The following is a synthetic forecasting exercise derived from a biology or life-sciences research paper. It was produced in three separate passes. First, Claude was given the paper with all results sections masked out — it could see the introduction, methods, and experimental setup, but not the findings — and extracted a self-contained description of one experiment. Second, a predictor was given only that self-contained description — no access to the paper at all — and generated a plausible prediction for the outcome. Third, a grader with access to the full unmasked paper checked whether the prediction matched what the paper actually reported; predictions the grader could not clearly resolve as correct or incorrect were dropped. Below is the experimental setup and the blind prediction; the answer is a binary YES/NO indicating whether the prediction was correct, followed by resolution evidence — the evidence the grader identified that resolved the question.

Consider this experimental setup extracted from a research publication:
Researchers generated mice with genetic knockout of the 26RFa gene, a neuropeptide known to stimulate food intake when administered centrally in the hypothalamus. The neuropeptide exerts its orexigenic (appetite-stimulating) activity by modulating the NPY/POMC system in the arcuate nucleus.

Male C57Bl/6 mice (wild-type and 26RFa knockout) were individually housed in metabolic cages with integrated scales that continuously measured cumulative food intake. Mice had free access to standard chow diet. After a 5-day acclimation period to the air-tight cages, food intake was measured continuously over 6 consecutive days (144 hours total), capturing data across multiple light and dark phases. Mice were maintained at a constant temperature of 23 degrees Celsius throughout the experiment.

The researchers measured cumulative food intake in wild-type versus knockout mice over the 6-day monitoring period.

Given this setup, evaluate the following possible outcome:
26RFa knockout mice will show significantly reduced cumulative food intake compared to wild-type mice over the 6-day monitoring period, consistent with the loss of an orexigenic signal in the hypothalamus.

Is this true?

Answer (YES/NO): NO